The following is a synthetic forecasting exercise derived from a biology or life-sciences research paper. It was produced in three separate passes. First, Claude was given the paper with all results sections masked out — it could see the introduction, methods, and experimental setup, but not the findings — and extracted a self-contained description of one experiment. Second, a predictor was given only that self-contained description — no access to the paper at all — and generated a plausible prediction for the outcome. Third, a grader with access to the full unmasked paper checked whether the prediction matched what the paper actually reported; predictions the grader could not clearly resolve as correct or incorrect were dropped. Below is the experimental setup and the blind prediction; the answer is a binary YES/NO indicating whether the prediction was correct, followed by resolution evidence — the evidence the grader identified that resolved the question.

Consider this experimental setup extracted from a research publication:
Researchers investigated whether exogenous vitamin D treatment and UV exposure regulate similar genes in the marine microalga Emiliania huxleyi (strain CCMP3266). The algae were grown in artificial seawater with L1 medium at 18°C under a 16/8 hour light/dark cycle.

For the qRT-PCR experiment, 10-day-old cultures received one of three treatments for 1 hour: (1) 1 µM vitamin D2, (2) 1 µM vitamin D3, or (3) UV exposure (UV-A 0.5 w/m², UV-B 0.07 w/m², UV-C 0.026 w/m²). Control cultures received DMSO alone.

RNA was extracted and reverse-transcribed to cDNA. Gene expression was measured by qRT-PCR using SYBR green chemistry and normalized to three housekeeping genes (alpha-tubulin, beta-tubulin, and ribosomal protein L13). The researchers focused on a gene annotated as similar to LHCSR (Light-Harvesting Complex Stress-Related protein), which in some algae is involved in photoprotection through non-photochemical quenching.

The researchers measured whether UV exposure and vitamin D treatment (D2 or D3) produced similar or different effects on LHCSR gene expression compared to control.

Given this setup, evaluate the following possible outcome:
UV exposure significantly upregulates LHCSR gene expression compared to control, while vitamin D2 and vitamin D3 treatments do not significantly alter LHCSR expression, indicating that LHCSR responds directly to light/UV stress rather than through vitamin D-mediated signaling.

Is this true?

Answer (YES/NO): NO